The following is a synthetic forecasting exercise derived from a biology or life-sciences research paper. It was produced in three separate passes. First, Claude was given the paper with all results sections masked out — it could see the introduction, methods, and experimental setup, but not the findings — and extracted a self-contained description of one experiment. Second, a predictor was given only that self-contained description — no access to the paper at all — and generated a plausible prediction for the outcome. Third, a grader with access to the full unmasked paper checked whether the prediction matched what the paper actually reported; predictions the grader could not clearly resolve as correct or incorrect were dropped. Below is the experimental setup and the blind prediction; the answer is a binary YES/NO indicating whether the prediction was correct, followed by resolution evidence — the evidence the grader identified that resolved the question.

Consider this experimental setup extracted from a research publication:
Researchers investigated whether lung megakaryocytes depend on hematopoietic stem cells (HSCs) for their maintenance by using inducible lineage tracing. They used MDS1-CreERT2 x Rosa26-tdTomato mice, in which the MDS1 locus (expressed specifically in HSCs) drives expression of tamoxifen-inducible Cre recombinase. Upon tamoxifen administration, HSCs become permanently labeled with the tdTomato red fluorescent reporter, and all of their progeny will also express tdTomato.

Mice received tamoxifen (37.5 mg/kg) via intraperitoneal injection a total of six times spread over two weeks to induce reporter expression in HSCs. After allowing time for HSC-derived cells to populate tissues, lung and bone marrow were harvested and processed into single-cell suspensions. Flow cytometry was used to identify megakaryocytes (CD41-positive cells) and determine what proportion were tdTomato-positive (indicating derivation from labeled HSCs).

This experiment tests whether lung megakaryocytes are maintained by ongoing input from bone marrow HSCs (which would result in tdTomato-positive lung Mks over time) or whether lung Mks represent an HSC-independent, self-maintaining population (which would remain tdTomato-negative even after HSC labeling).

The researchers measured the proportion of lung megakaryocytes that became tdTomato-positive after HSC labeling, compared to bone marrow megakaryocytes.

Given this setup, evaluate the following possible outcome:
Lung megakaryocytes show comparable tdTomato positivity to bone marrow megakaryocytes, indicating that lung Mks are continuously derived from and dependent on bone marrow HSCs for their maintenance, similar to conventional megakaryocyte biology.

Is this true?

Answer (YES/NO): NO